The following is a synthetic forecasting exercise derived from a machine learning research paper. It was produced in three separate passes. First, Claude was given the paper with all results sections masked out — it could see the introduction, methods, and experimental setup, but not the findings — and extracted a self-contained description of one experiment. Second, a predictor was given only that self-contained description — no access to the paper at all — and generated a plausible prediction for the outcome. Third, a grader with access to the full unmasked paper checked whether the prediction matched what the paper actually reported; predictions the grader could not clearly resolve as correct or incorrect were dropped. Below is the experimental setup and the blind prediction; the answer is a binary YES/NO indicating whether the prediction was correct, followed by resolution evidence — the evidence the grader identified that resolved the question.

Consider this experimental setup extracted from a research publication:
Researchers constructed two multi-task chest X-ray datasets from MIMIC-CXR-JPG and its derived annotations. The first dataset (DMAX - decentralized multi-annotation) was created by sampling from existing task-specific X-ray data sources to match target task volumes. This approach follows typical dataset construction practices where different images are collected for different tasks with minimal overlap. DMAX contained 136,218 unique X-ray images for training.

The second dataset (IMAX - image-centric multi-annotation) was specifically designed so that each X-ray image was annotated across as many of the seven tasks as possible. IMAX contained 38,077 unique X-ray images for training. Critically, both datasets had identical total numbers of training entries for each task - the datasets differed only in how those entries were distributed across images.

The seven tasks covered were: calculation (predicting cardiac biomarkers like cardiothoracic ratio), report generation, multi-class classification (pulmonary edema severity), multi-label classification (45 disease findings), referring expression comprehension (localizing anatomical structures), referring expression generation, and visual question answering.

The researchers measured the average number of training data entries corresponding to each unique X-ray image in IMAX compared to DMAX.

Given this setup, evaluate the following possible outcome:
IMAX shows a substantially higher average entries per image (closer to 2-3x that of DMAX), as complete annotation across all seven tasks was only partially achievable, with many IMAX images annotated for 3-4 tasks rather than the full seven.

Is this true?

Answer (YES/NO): NO